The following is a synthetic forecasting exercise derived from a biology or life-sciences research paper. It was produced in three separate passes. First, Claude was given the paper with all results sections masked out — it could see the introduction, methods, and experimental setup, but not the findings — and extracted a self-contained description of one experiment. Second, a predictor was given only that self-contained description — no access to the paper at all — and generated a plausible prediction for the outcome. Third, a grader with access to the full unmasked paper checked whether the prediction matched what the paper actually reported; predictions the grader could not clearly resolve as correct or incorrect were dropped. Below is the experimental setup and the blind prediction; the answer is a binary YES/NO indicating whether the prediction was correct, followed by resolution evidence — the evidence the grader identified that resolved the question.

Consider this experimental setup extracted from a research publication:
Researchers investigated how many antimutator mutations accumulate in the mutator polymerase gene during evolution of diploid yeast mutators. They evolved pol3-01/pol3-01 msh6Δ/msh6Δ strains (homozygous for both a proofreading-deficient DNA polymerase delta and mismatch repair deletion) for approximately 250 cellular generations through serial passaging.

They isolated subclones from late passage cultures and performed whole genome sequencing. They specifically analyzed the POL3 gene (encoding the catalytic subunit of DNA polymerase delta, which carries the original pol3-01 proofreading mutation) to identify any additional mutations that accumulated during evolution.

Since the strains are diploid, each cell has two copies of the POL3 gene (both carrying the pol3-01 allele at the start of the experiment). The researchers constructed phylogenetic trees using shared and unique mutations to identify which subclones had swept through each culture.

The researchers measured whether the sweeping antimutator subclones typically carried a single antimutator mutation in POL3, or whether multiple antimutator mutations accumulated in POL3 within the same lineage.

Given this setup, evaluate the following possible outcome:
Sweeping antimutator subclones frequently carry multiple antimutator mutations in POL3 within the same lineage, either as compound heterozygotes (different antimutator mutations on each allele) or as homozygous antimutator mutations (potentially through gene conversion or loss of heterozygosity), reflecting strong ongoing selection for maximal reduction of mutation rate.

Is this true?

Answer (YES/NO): YES